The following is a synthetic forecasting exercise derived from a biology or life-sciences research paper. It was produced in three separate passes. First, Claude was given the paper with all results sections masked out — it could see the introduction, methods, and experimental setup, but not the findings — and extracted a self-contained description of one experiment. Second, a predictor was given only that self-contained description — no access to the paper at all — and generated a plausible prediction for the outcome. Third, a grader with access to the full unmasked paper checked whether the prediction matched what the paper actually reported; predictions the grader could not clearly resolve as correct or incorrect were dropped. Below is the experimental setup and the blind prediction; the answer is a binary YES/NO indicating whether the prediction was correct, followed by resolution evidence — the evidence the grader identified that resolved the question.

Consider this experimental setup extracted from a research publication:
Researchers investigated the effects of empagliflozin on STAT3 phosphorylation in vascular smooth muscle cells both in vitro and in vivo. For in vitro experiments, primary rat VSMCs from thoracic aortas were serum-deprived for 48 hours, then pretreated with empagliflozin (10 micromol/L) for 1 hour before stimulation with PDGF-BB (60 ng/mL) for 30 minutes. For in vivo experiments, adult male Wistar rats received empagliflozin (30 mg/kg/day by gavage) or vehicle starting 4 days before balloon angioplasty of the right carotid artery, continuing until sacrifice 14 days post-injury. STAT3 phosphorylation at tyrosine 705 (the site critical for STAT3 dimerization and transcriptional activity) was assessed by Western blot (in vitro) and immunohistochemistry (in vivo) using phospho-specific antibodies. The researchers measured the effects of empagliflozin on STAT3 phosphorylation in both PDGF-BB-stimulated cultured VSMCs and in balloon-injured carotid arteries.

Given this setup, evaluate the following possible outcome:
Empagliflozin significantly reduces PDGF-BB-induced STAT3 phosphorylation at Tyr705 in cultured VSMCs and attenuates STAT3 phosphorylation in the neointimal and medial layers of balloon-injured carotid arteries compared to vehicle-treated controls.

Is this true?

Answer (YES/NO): YES